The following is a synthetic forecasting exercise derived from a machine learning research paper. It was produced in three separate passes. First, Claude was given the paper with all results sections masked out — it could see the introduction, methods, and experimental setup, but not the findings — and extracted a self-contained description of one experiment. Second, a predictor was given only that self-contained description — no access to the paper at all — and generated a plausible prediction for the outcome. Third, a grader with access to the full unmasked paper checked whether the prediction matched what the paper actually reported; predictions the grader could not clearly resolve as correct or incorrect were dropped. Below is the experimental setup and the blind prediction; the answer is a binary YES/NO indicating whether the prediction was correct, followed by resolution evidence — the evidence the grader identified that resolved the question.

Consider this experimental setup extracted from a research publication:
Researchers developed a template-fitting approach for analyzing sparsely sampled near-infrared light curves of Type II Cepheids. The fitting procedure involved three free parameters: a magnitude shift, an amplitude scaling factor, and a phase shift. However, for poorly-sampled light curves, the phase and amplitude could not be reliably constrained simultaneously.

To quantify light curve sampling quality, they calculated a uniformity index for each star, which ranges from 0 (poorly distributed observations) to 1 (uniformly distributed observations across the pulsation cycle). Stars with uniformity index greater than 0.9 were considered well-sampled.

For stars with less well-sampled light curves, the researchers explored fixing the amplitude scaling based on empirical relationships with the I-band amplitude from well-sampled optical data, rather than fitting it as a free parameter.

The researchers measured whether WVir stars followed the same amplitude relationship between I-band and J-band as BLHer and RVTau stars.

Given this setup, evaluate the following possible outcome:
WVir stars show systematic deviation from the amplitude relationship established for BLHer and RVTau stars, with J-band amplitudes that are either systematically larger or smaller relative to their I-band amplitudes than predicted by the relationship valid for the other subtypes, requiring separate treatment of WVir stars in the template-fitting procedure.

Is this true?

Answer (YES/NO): YES